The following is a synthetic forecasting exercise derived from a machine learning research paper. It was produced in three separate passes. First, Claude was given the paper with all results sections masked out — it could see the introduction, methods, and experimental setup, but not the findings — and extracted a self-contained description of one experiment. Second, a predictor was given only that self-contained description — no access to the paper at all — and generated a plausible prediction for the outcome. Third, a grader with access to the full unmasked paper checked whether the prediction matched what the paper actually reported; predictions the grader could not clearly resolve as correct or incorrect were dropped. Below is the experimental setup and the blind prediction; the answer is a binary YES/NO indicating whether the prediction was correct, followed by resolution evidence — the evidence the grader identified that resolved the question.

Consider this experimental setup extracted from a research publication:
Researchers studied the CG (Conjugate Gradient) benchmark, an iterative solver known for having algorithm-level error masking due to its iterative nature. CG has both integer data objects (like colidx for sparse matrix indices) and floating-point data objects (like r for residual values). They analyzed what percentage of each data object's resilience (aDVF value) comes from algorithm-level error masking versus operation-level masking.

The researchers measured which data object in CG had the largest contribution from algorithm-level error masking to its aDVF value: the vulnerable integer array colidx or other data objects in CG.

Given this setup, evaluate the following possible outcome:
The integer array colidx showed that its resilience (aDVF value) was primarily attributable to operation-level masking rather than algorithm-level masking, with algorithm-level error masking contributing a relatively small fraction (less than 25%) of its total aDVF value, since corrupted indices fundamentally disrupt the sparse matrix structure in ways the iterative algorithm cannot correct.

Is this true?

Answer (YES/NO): NO